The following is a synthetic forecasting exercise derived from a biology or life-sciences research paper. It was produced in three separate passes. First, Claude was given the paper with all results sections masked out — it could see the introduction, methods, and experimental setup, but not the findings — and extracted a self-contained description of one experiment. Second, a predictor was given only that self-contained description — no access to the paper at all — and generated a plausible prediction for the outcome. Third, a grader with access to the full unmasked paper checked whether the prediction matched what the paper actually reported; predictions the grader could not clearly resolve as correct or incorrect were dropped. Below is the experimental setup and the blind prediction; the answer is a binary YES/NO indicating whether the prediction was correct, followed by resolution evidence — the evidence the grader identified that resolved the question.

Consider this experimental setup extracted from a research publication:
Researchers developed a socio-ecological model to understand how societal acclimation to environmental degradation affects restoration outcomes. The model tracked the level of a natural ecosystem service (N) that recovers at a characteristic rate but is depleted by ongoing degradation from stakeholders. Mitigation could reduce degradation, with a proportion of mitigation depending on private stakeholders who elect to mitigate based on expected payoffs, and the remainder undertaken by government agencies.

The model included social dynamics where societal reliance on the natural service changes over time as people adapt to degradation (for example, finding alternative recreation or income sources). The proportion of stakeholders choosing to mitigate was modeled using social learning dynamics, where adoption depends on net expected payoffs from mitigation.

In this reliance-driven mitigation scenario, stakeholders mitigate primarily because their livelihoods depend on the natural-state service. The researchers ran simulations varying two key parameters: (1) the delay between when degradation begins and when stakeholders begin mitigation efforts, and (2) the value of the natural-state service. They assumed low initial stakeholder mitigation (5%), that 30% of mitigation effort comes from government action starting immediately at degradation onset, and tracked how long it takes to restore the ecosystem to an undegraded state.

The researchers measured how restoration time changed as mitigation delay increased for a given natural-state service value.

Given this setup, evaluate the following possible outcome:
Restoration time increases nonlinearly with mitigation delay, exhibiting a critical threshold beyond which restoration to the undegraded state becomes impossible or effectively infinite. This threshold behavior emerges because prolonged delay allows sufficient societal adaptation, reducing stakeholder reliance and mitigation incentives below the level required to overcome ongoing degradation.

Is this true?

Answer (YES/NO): YES